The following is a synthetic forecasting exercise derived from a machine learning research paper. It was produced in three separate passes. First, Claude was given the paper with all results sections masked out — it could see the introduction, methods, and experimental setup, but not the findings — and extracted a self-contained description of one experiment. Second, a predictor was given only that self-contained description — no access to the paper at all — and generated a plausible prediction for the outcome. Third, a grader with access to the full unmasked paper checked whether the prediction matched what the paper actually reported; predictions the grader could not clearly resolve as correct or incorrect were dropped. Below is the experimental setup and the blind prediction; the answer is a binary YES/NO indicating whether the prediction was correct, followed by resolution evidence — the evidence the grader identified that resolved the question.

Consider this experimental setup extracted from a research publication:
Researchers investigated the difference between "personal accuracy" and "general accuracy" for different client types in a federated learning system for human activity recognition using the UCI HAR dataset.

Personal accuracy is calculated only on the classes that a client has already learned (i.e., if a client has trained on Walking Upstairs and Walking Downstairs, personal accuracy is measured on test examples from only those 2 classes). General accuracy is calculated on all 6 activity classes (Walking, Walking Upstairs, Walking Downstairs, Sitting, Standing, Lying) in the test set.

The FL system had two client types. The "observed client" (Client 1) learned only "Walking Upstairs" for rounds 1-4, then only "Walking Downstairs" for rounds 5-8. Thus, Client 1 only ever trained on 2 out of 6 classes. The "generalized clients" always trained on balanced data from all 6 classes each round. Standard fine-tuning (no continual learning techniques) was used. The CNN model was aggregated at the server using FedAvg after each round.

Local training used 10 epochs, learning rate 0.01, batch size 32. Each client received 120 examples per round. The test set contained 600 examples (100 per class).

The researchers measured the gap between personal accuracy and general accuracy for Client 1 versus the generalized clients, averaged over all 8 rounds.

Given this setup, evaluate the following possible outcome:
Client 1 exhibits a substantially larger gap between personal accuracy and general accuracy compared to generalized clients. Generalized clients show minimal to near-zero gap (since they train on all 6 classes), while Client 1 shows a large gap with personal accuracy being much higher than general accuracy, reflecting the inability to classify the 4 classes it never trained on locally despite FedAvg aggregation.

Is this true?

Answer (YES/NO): YES